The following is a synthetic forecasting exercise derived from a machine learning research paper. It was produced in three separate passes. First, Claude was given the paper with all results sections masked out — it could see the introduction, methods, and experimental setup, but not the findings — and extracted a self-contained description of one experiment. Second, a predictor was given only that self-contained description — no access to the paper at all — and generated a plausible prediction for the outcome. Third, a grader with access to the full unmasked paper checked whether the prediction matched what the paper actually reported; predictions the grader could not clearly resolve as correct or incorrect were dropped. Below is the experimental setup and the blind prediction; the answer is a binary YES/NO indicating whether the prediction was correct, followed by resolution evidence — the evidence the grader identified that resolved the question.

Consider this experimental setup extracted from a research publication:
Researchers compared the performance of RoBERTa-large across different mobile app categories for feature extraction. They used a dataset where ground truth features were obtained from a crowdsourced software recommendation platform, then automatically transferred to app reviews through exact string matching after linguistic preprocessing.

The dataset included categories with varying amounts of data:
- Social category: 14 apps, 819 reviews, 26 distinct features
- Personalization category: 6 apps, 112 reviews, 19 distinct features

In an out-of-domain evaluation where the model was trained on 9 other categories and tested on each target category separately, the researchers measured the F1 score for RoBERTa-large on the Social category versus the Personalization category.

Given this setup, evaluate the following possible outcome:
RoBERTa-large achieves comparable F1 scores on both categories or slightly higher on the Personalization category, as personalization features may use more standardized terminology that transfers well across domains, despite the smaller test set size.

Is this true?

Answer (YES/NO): NO